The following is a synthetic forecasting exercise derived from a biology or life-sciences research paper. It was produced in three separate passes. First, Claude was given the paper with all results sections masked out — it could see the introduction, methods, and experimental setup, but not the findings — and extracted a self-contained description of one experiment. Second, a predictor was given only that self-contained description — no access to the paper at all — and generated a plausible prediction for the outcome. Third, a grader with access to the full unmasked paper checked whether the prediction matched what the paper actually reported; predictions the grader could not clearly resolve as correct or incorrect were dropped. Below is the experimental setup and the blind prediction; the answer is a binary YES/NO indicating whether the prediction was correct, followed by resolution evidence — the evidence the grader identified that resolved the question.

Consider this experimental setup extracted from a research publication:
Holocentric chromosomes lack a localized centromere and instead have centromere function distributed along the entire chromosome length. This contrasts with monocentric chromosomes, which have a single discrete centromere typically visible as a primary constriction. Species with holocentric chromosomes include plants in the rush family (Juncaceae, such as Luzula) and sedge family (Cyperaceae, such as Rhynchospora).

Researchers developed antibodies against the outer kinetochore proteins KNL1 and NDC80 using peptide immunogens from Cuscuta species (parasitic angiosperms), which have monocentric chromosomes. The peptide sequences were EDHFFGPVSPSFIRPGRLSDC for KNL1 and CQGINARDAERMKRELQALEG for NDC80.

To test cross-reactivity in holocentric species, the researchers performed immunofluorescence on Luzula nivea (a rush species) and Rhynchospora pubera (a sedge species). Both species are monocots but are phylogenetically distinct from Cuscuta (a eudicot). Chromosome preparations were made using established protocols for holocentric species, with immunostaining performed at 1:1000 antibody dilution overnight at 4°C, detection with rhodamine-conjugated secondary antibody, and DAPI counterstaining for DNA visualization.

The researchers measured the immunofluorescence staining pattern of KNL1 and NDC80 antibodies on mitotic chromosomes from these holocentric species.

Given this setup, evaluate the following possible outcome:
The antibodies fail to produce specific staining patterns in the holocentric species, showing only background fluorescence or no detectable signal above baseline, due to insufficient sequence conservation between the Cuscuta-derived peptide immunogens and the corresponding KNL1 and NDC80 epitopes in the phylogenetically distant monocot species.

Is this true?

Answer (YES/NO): NO